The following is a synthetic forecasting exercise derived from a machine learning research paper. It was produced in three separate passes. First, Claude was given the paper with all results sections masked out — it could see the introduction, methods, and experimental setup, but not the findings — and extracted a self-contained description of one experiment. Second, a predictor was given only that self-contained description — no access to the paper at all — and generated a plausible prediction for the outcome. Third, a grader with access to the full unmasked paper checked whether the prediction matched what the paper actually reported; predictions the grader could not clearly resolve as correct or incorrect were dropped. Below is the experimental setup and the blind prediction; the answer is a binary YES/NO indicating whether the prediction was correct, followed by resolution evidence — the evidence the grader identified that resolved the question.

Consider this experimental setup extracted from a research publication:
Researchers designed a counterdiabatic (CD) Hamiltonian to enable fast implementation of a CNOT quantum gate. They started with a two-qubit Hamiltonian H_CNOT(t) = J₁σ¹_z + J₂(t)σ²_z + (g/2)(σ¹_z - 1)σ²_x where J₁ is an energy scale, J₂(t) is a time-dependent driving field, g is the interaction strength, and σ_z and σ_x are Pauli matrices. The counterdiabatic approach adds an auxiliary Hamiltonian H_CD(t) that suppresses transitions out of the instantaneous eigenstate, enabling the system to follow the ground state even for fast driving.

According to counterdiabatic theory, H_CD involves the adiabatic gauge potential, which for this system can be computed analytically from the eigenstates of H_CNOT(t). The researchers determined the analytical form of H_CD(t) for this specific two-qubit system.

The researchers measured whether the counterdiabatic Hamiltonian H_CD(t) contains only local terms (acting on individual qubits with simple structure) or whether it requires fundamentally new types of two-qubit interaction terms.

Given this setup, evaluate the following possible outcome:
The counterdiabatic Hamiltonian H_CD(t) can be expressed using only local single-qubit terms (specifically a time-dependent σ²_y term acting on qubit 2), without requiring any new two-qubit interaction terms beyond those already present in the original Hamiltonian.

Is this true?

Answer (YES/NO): NO